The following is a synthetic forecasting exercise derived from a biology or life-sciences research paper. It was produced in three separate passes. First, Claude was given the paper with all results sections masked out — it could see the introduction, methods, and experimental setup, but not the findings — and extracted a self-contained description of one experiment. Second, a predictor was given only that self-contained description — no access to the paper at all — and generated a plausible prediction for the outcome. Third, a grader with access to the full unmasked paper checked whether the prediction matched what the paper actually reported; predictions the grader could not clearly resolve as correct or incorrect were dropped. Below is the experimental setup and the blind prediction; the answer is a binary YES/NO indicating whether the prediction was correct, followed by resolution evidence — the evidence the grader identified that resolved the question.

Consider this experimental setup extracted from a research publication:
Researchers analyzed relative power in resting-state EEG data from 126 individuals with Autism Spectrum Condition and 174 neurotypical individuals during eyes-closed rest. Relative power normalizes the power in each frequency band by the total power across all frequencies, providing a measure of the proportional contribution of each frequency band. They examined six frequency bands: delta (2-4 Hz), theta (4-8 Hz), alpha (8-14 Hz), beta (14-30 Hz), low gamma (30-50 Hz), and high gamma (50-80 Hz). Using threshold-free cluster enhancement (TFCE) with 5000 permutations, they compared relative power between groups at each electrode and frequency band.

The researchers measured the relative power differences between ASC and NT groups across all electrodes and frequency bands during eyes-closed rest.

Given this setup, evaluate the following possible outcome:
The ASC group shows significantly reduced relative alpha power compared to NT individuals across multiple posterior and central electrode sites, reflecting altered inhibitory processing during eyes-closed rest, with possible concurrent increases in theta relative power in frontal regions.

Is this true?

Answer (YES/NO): NO